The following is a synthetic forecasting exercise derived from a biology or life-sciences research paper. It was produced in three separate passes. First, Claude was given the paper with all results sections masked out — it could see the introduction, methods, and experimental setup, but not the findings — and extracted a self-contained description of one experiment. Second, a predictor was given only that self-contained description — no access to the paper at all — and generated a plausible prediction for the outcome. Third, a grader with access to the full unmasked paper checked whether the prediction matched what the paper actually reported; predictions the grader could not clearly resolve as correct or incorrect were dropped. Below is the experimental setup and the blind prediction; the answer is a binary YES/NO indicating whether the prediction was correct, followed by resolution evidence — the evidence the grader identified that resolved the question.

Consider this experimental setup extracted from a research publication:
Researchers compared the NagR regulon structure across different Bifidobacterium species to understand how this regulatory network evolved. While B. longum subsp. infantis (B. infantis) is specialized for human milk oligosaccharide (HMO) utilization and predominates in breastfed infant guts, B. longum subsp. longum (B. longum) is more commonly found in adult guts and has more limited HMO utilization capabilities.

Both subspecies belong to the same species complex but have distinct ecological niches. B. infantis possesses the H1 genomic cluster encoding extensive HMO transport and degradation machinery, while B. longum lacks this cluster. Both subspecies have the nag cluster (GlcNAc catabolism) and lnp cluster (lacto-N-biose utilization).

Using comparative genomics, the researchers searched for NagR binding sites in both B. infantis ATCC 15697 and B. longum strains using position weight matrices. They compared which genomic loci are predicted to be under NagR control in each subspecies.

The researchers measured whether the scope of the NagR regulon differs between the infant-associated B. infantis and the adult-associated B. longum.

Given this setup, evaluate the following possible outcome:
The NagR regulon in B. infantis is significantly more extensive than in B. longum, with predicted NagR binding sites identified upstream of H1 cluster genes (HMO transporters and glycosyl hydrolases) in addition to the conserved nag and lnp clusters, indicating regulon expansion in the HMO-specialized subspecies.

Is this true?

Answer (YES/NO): YES